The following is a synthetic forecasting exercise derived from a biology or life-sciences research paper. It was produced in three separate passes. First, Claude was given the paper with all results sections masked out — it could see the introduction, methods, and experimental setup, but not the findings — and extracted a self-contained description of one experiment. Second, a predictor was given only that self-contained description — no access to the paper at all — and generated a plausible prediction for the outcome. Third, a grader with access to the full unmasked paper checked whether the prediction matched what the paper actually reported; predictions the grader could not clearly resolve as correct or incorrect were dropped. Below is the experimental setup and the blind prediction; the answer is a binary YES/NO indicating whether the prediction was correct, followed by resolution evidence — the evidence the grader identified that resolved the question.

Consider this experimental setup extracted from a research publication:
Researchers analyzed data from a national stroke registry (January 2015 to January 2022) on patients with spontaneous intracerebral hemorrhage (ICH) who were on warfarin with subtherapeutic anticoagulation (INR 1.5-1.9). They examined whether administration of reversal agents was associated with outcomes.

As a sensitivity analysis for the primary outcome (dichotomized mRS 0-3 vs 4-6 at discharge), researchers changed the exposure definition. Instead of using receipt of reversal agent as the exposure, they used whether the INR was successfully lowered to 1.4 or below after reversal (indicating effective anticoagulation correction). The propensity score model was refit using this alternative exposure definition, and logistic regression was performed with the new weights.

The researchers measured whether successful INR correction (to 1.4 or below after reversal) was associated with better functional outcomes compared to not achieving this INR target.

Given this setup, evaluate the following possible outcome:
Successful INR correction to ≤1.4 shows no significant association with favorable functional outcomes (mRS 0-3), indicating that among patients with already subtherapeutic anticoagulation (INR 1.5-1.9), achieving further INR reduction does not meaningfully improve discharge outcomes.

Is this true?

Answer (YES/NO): YES